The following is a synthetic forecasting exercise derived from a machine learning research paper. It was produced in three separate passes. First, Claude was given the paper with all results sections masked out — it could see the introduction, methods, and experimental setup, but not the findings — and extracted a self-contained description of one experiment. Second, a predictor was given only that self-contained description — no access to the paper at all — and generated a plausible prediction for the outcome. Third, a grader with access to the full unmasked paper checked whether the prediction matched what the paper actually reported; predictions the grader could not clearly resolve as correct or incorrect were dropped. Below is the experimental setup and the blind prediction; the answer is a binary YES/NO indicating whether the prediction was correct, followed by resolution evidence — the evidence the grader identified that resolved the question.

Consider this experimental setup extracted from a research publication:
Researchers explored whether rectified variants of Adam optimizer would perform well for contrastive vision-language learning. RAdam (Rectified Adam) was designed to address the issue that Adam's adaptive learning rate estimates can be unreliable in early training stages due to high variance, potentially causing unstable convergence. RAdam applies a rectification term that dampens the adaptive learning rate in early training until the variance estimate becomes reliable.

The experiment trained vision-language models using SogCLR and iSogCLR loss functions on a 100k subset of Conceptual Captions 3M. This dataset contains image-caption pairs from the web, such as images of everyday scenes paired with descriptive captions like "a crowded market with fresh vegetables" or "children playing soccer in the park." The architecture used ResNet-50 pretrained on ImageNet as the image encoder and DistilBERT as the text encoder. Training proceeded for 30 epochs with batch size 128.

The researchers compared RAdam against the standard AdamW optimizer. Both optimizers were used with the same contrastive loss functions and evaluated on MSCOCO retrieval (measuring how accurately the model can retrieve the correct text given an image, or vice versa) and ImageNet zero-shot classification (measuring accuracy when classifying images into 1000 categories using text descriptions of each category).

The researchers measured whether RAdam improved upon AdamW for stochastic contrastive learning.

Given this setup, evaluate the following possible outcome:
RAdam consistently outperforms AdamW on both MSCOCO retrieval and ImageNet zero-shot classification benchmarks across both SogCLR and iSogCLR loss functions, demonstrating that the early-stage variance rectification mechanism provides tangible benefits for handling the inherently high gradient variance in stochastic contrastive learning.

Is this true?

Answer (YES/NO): NO